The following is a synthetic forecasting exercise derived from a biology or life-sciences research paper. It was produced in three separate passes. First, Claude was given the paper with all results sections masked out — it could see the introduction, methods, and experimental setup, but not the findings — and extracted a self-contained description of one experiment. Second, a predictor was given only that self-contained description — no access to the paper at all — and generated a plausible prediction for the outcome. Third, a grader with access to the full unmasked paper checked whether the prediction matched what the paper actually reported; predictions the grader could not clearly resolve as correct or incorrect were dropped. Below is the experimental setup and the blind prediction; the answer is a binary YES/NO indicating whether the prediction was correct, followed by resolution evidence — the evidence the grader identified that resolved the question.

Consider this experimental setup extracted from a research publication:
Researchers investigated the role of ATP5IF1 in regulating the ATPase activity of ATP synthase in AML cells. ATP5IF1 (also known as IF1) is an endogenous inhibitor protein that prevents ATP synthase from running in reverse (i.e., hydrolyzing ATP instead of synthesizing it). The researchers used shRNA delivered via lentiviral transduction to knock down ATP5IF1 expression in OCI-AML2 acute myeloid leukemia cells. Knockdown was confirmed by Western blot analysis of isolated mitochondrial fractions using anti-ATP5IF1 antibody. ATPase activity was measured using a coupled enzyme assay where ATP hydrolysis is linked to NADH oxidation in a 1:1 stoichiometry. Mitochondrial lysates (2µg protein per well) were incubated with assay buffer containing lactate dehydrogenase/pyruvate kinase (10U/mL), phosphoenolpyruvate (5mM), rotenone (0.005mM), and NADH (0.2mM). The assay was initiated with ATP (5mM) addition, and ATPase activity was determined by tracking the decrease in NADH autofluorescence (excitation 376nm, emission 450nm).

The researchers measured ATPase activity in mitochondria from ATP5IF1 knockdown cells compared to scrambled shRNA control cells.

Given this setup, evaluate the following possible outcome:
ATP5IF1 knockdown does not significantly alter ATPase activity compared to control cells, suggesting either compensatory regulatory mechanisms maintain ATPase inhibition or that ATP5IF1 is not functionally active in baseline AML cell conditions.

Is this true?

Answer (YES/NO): NO